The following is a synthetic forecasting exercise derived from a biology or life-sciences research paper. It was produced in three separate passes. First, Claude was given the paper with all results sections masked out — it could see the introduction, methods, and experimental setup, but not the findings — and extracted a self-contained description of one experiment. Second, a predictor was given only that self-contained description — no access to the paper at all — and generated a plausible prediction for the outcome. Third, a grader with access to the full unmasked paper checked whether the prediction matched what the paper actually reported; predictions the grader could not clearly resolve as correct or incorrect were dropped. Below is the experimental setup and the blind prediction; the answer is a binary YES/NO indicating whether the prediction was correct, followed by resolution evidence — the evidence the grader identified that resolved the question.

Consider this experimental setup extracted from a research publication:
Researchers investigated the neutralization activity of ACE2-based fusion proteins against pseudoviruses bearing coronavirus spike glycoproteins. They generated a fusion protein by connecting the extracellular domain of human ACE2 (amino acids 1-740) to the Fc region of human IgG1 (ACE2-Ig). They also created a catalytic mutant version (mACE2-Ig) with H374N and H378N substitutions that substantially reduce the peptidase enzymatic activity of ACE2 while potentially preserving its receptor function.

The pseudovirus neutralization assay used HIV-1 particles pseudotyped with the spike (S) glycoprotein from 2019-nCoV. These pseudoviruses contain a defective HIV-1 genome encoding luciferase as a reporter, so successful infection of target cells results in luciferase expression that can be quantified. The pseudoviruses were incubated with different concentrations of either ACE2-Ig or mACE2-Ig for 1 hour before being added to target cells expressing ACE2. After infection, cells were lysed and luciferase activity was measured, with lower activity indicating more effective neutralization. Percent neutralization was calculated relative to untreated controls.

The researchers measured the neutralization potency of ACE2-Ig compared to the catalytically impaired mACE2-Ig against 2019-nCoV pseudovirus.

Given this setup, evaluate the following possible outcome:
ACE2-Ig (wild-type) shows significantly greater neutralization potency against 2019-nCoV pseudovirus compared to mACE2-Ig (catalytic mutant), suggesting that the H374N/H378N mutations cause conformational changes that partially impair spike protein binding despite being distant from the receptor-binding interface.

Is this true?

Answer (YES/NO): NO